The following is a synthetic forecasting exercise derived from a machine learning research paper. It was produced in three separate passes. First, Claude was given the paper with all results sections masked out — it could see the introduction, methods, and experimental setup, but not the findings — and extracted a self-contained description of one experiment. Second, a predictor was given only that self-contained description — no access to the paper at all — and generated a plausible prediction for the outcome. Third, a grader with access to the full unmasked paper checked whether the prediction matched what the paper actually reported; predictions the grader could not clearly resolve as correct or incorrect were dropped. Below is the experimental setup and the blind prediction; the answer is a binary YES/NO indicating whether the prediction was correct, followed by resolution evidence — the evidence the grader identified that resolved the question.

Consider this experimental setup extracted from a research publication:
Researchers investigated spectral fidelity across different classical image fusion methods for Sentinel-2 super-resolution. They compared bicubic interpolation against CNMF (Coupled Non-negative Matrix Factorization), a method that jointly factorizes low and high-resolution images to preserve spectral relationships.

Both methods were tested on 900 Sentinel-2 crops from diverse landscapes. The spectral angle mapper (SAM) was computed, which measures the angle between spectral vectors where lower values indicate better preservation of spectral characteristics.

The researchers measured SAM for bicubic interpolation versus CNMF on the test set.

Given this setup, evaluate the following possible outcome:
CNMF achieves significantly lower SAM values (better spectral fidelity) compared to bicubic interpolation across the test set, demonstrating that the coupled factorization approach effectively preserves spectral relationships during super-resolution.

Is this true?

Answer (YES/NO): NO